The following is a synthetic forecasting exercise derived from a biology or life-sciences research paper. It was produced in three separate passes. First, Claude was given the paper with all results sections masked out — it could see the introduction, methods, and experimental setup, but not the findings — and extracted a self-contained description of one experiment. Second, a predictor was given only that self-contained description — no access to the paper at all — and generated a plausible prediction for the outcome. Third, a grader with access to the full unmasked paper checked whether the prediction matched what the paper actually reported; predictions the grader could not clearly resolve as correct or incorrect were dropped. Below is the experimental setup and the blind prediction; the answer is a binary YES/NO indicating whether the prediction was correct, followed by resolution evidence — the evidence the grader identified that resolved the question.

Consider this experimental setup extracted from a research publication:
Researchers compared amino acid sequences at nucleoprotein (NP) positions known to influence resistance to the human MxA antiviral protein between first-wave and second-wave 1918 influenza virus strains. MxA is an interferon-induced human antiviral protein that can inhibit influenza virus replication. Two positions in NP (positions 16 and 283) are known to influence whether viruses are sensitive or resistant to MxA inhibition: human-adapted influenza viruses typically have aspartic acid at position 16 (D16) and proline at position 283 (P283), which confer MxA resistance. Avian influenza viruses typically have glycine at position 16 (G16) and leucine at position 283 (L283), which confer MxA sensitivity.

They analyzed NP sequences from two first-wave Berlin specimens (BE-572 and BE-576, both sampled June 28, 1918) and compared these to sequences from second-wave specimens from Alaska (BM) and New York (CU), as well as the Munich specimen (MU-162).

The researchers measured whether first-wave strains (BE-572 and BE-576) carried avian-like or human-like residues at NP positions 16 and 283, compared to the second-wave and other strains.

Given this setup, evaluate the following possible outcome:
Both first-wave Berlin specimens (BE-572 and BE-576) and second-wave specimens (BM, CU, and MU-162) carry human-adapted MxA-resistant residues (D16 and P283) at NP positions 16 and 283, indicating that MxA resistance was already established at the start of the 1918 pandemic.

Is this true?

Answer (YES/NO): NO